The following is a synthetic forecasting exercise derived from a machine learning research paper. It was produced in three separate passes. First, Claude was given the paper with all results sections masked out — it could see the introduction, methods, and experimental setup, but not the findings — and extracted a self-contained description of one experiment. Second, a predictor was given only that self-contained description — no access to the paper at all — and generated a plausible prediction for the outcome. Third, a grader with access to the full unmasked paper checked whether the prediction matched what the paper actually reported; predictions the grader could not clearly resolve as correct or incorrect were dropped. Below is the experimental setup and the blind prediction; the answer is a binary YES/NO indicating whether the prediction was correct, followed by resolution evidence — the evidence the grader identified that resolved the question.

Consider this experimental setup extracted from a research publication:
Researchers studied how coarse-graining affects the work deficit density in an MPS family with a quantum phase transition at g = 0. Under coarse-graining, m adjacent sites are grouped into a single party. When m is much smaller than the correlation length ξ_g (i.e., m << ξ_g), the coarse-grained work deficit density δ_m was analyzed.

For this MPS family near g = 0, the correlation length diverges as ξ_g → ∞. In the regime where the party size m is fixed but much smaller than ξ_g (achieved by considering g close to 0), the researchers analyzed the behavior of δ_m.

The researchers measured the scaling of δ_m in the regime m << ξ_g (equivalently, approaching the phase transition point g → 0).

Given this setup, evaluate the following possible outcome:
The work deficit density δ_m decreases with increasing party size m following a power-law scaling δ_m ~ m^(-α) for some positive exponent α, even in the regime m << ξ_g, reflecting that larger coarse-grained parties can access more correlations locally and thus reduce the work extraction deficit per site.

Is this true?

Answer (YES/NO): NO